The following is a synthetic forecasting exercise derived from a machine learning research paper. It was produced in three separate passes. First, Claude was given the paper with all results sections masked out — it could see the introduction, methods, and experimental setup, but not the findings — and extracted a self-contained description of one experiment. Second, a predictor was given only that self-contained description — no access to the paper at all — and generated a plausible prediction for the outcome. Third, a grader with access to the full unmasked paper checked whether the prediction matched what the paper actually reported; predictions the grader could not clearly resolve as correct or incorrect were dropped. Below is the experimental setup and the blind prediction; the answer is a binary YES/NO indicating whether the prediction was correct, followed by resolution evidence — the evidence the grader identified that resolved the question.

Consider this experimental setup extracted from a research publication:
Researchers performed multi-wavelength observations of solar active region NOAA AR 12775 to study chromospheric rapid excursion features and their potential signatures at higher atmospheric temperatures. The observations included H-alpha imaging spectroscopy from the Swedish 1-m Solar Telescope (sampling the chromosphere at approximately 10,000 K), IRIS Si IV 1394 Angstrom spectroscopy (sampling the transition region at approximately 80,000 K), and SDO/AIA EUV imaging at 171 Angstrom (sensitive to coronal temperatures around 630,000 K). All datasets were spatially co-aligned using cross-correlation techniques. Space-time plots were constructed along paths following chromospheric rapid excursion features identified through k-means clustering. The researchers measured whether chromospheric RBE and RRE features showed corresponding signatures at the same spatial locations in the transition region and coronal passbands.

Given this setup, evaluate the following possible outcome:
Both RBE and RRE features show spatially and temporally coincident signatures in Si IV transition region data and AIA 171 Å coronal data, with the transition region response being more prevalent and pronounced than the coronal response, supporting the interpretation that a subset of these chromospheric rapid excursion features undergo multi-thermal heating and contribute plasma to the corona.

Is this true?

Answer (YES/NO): YES